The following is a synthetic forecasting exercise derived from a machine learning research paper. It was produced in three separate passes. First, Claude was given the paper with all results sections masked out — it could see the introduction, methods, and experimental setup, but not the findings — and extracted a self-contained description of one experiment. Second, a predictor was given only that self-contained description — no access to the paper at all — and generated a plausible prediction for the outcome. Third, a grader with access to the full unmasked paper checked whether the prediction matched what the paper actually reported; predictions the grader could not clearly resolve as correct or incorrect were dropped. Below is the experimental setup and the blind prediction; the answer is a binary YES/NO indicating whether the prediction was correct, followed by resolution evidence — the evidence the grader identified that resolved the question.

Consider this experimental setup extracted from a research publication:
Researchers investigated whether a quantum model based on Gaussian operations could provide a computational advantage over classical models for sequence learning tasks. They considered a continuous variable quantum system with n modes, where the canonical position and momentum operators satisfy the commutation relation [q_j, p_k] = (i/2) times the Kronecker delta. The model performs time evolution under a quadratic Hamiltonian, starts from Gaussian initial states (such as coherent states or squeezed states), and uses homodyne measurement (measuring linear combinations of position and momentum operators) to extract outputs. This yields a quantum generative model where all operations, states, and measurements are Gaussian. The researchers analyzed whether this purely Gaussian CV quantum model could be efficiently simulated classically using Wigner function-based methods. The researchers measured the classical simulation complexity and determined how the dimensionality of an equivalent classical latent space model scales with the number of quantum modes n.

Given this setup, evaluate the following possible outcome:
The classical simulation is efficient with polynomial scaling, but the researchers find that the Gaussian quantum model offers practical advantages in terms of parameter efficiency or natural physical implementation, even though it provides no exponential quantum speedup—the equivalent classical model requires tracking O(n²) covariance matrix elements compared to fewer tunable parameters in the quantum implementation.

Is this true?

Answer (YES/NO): NO